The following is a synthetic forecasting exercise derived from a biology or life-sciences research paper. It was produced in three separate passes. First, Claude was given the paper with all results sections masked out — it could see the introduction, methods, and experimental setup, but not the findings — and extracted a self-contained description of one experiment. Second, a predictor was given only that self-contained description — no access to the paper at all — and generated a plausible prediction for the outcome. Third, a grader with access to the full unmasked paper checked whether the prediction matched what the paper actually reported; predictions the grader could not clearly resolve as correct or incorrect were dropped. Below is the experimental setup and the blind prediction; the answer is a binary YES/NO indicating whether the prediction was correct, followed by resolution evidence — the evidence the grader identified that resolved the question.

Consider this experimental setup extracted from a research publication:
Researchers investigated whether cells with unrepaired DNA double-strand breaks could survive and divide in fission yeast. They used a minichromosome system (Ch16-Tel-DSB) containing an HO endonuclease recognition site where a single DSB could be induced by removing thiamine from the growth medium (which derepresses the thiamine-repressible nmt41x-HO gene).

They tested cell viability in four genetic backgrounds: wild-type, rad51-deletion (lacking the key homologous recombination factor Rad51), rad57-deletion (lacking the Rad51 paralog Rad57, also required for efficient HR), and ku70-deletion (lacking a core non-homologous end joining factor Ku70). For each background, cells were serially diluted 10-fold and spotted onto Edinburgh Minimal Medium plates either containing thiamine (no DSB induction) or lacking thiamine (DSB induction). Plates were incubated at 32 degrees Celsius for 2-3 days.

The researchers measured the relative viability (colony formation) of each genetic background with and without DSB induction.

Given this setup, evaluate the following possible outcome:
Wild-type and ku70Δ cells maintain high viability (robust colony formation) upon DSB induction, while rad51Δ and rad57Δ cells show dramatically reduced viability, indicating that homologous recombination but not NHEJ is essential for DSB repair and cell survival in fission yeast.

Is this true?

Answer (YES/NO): NO